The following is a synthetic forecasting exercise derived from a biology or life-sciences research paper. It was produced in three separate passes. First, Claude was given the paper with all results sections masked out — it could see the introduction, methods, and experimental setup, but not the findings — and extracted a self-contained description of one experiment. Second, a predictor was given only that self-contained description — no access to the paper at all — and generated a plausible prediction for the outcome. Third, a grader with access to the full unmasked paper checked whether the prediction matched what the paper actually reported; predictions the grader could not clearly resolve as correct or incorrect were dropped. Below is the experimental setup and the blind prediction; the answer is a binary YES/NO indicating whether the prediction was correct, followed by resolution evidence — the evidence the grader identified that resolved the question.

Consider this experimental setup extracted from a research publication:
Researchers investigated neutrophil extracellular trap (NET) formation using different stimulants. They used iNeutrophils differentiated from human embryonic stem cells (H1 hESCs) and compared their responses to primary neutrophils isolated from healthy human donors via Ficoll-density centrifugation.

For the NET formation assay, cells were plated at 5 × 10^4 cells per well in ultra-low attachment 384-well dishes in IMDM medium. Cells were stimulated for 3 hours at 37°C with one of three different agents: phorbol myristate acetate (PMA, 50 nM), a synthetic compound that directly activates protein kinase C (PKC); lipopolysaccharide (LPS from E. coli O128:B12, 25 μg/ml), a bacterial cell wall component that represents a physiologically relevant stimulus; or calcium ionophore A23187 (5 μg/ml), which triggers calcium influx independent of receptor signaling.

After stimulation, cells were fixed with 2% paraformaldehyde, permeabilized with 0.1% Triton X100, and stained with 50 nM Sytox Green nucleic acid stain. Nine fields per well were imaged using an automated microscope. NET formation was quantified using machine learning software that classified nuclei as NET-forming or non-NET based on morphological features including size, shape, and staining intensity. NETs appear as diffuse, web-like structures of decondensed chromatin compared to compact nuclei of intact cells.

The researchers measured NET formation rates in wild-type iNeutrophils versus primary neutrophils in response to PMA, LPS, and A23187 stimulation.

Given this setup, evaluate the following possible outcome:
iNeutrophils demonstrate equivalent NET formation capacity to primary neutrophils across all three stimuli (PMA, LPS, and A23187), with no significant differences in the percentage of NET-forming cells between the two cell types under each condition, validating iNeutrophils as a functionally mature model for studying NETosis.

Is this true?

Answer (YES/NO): NO